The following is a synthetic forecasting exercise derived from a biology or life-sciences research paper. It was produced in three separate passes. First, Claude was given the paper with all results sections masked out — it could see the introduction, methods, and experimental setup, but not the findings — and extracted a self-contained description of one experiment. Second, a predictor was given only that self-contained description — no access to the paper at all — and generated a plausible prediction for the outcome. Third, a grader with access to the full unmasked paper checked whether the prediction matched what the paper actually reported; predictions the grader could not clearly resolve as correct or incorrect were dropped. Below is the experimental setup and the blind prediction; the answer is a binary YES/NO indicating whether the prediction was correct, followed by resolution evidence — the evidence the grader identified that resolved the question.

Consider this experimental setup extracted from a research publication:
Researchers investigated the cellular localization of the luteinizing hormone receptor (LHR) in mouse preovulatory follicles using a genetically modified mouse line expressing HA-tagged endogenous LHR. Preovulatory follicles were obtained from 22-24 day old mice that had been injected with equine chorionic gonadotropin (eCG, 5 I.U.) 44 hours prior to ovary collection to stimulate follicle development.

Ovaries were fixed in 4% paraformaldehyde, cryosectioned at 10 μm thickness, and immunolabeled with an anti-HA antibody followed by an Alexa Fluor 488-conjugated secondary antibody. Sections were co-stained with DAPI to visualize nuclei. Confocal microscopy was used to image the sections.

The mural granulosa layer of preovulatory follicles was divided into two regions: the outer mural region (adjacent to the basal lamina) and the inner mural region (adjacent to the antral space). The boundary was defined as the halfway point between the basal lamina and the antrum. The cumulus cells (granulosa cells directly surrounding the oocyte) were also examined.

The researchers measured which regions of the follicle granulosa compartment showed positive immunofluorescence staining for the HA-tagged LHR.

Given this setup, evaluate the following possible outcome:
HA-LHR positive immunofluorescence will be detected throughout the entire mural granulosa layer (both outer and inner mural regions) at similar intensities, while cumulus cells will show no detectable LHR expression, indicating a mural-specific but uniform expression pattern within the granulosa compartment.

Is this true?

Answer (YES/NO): NO